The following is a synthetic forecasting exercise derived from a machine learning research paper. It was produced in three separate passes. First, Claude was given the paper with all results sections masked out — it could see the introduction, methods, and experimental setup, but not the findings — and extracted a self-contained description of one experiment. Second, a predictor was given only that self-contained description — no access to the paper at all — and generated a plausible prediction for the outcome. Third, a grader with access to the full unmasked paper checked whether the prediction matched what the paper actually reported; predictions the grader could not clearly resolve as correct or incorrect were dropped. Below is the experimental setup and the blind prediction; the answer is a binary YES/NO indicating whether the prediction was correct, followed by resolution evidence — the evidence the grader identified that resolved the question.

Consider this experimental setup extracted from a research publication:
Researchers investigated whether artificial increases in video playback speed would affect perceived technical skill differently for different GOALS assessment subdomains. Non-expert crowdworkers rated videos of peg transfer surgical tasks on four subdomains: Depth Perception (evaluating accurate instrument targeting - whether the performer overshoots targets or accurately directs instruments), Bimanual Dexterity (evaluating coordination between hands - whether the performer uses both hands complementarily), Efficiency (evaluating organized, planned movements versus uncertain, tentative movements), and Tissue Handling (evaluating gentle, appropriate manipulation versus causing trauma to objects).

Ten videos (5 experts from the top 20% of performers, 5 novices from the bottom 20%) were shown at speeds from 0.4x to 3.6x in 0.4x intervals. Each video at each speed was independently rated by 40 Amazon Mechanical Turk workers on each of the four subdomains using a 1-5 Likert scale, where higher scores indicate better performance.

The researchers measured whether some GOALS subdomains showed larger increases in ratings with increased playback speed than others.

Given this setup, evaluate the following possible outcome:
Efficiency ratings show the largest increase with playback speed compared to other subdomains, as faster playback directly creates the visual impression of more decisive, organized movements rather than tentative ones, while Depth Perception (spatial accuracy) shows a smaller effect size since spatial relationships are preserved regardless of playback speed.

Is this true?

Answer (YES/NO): NO